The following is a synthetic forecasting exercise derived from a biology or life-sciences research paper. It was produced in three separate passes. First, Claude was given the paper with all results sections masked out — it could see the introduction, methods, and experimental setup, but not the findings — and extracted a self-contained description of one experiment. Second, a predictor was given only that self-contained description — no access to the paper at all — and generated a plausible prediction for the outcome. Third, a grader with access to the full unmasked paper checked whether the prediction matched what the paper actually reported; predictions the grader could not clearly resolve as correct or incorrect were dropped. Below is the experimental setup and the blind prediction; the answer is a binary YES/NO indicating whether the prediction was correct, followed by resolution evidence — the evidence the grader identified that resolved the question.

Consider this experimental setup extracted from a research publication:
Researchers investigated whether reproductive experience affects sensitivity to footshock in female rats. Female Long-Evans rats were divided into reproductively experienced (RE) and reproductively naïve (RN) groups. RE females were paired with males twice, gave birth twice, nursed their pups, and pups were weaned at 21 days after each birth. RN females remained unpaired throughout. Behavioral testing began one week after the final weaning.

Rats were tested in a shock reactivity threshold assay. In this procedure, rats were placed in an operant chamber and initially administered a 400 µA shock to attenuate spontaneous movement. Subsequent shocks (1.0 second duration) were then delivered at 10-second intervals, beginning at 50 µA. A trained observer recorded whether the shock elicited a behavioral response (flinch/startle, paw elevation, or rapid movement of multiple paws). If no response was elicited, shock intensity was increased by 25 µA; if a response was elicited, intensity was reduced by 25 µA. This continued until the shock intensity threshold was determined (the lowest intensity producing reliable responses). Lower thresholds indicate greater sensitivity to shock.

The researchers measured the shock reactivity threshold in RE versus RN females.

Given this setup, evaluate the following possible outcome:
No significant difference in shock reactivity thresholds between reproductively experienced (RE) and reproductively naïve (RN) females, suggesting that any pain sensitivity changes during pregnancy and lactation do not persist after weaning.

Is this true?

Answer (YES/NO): YES